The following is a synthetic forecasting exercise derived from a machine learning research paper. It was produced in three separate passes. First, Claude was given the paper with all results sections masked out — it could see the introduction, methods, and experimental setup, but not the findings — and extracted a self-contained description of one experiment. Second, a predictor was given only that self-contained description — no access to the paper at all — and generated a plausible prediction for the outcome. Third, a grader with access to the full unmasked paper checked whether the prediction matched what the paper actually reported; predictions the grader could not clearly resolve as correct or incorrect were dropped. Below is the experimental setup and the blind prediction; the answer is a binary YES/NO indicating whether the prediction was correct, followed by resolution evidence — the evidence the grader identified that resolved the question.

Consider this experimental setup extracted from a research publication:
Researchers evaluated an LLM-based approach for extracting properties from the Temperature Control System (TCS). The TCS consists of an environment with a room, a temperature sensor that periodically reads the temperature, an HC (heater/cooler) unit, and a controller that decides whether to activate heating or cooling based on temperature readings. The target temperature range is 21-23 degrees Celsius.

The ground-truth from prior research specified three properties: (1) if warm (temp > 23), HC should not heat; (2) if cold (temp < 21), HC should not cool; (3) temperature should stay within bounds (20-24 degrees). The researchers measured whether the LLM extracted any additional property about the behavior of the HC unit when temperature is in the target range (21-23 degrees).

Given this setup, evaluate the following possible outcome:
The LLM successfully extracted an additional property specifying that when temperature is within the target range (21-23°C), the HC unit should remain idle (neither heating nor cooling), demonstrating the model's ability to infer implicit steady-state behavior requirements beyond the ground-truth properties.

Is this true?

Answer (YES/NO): YES